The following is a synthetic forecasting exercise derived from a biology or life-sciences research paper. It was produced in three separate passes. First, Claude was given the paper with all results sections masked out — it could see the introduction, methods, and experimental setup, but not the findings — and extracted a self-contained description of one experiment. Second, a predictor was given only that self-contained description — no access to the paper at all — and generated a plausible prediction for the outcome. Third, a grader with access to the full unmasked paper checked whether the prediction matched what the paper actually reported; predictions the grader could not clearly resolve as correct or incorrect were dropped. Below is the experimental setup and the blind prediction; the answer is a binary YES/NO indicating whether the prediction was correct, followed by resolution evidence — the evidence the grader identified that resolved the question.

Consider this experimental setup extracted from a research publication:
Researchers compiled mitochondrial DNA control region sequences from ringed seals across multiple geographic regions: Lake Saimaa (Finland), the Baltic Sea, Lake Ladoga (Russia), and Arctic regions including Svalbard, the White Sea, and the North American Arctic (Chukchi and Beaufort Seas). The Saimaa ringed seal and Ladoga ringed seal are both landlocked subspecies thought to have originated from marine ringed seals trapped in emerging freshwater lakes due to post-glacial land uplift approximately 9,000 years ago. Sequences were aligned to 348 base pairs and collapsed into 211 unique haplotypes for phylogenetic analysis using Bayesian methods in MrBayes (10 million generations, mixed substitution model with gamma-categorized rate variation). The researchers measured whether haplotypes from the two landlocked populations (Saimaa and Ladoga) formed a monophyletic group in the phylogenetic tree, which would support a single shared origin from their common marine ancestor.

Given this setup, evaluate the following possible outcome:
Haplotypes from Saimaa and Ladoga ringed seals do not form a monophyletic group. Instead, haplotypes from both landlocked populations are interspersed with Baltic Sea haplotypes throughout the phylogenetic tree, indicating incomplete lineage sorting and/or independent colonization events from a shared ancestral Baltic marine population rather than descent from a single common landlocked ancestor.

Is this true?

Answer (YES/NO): NO